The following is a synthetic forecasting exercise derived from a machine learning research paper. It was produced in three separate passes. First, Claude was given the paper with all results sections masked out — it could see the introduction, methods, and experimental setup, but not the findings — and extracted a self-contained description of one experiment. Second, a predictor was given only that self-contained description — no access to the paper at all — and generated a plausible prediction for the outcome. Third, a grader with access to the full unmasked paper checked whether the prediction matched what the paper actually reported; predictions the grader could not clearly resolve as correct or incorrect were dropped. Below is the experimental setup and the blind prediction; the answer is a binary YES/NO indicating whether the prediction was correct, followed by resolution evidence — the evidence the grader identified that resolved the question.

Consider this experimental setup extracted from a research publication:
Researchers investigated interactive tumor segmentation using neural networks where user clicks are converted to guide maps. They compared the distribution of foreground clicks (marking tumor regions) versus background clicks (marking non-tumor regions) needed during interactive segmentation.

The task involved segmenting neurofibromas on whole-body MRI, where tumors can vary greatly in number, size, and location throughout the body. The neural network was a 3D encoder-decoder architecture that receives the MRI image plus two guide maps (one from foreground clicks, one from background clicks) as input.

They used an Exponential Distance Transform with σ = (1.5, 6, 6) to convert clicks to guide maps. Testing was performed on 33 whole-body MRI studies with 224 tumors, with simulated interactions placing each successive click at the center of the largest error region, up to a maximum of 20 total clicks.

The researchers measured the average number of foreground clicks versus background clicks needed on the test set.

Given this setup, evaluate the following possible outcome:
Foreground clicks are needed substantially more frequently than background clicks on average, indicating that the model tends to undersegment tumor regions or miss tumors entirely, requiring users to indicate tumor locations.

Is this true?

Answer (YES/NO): NO